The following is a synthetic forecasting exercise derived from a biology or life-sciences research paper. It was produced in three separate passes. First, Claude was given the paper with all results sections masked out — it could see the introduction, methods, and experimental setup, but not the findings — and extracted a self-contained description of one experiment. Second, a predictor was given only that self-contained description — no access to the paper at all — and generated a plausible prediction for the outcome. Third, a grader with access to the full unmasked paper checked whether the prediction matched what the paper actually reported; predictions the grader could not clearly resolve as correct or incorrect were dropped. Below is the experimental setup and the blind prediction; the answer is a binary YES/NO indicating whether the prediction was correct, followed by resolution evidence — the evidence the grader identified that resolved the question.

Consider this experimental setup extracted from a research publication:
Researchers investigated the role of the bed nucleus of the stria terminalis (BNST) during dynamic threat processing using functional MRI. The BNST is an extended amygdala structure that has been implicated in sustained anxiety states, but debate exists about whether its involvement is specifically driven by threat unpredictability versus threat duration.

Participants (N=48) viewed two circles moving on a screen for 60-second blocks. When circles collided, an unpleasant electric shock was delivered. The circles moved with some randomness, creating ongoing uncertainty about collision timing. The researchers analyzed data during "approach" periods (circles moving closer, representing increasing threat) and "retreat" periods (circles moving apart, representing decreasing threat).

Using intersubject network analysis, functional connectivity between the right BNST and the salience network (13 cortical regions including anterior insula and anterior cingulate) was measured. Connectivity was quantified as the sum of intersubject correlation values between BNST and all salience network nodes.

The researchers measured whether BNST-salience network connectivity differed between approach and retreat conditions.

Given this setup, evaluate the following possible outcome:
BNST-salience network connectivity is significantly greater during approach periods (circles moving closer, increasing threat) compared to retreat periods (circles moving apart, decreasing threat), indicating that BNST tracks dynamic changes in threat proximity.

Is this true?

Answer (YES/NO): NO